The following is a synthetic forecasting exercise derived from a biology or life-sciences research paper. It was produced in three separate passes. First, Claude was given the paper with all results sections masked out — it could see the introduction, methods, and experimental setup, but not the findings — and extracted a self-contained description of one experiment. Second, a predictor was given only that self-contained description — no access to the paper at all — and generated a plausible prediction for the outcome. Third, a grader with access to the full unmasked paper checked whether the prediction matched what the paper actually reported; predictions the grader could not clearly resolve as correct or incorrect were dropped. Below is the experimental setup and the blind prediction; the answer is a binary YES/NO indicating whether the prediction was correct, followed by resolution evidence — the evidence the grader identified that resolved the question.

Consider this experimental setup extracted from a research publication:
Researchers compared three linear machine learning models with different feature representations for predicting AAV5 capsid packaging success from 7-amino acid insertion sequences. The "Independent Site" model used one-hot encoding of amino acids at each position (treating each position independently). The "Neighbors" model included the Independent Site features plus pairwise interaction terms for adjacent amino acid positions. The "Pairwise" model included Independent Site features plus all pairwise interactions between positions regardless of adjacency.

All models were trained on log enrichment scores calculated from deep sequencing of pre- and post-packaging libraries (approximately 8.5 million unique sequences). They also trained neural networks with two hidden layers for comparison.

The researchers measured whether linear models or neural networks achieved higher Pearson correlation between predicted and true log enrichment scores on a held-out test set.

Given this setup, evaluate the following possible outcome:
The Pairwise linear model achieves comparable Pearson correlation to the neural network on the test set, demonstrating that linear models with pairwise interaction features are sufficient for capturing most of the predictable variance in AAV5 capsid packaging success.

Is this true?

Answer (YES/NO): NO